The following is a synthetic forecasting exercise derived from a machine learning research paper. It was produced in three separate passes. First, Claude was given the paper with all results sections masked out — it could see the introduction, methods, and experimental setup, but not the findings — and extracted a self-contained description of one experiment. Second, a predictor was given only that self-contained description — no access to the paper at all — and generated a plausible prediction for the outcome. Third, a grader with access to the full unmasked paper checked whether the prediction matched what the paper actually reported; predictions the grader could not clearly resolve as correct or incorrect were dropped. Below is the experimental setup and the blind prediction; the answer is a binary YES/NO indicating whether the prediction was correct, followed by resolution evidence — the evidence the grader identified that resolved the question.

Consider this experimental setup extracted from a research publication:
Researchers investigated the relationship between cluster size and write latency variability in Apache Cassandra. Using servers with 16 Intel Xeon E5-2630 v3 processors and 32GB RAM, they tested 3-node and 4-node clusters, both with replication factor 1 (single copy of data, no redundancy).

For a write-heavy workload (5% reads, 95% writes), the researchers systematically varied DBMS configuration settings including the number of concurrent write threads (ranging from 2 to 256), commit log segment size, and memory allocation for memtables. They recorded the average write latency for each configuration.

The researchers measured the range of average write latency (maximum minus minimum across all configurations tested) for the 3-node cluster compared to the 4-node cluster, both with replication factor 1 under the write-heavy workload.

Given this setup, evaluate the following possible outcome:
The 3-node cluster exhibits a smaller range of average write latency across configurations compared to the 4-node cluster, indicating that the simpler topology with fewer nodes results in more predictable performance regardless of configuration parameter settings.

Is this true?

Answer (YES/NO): YES